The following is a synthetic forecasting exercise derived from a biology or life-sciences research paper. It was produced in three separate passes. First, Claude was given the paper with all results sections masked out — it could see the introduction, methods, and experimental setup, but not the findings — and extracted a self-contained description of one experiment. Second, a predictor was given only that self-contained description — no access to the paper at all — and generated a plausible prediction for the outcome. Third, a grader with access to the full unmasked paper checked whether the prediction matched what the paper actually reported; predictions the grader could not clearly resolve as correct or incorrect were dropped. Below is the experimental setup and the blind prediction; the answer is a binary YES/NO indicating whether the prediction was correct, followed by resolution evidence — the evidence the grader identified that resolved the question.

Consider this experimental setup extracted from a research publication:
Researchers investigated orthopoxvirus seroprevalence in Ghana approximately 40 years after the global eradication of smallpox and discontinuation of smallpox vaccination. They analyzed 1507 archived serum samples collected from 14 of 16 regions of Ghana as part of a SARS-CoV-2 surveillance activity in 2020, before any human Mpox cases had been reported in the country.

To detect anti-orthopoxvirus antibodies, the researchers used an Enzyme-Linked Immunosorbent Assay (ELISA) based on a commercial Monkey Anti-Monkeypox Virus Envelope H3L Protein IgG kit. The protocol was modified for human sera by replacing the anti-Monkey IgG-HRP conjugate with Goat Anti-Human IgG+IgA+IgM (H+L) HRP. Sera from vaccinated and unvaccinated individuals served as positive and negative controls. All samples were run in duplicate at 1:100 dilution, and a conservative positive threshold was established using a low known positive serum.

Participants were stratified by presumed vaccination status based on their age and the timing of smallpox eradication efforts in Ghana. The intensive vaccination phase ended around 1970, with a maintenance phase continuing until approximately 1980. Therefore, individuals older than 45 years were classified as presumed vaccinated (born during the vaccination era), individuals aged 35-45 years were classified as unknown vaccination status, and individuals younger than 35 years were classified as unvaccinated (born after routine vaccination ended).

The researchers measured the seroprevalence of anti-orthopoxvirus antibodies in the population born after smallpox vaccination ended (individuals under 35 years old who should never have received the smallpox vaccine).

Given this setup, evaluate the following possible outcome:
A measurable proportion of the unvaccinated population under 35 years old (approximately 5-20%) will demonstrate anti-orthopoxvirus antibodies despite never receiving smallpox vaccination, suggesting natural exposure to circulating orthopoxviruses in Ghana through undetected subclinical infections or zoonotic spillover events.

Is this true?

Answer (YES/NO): NO